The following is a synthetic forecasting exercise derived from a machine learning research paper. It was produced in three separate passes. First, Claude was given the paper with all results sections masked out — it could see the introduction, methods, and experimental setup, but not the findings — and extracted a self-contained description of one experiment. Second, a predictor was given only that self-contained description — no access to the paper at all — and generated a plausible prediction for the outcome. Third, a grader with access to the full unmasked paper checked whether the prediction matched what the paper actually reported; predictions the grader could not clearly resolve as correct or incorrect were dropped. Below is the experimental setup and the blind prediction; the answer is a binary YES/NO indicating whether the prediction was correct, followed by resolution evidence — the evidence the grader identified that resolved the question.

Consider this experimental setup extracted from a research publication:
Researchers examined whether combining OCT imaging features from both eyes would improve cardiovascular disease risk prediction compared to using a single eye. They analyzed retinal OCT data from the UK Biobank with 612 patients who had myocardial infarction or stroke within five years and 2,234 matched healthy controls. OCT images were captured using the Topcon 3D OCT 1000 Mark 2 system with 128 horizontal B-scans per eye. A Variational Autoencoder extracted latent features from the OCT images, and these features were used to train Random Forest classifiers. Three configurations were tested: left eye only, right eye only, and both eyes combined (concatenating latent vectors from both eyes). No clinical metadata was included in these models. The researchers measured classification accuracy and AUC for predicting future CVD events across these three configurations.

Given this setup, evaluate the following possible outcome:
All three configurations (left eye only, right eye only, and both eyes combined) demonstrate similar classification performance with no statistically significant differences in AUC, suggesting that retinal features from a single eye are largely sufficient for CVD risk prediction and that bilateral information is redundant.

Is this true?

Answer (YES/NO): NO